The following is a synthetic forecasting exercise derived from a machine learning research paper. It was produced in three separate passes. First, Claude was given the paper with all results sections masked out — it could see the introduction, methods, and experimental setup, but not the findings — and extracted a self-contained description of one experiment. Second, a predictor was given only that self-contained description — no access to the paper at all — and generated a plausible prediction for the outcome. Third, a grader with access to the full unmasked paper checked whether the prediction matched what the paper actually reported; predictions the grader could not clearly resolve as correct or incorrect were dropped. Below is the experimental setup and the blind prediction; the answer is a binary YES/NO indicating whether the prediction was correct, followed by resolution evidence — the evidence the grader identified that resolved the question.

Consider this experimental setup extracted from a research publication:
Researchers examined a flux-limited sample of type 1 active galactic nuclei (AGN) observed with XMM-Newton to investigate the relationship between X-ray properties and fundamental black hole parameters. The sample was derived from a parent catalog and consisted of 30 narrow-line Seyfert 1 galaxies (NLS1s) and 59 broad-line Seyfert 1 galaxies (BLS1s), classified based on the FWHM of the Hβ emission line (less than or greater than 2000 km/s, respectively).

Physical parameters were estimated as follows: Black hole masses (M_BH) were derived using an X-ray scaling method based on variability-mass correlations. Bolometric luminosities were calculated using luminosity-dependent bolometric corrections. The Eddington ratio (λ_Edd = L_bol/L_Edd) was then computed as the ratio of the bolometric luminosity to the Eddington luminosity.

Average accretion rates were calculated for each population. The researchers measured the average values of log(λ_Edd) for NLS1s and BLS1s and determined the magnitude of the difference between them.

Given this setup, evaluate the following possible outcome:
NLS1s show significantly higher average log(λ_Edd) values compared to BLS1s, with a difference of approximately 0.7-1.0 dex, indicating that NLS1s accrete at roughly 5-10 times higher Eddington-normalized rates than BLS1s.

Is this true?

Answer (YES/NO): YES